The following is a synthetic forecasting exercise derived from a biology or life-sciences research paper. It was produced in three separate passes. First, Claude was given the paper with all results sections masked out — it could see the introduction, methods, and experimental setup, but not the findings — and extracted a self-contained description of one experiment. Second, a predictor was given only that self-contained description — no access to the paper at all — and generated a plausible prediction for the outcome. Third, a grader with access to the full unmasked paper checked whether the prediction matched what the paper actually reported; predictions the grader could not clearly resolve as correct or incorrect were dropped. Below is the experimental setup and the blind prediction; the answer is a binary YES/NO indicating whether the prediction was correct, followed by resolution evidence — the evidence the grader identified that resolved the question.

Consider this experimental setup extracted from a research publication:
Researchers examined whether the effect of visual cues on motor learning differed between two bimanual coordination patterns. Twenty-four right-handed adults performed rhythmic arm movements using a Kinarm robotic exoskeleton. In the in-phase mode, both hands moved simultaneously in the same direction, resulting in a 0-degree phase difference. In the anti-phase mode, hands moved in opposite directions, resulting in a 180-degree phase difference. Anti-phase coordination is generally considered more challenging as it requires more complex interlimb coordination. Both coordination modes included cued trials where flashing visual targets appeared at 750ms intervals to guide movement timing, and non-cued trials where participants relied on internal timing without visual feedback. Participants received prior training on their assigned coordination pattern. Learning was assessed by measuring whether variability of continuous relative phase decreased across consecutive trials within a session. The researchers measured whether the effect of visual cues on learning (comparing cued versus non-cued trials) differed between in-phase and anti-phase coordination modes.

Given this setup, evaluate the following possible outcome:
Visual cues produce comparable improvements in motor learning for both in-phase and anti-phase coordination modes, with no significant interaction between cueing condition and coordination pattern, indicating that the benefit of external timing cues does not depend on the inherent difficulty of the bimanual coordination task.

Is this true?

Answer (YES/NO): NO